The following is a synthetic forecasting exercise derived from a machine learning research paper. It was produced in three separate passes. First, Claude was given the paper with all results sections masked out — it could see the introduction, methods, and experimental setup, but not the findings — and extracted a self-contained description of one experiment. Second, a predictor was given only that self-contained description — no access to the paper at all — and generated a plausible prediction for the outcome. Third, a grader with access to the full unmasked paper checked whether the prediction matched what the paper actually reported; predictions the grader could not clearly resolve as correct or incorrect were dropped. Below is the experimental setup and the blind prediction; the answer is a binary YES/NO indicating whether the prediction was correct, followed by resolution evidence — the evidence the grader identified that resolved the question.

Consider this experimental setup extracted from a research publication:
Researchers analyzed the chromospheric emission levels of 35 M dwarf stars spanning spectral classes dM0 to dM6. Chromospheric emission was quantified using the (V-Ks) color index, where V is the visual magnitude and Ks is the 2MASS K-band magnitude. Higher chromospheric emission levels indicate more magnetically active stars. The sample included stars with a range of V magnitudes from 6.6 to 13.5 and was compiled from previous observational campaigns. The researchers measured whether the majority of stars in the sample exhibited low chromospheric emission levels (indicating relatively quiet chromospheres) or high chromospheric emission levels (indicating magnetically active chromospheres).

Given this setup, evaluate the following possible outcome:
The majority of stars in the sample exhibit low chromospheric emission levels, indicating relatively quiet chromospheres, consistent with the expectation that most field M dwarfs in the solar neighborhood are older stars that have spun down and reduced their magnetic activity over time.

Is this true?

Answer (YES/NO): YES